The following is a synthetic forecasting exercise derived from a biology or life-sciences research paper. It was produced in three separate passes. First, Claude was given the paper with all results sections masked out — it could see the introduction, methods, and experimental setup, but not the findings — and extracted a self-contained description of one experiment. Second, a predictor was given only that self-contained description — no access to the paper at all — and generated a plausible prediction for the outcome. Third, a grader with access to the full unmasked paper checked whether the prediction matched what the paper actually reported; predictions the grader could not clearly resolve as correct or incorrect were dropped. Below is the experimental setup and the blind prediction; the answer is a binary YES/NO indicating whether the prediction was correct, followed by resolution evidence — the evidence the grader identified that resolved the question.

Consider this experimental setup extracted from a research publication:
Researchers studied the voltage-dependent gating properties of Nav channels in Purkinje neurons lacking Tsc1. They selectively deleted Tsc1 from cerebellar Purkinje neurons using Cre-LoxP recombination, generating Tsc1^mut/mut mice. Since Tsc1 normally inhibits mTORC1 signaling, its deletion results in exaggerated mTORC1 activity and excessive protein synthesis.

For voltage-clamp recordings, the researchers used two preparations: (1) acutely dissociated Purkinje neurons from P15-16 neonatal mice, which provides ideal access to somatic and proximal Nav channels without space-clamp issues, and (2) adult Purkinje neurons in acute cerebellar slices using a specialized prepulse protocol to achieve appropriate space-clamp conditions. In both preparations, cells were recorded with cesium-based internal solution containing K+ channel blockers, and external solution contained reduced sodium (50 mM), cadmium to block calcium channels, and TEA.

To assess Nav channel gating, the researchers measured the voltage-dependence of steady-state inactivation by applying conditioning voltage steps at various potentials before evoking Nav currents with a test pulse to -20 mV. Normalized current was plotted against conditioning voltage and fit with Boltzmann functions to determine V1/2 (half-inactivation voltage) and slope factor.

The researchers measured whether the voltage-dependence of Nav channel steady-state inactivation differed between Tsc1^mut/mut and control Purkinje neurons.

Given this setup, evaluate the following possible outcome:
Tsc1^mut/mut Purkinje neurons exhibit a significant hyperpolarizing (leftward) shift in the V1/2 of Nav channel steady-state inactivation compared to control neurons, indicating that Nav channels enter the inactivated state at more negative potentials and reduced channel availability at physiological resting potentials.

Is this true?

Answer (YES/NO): NO